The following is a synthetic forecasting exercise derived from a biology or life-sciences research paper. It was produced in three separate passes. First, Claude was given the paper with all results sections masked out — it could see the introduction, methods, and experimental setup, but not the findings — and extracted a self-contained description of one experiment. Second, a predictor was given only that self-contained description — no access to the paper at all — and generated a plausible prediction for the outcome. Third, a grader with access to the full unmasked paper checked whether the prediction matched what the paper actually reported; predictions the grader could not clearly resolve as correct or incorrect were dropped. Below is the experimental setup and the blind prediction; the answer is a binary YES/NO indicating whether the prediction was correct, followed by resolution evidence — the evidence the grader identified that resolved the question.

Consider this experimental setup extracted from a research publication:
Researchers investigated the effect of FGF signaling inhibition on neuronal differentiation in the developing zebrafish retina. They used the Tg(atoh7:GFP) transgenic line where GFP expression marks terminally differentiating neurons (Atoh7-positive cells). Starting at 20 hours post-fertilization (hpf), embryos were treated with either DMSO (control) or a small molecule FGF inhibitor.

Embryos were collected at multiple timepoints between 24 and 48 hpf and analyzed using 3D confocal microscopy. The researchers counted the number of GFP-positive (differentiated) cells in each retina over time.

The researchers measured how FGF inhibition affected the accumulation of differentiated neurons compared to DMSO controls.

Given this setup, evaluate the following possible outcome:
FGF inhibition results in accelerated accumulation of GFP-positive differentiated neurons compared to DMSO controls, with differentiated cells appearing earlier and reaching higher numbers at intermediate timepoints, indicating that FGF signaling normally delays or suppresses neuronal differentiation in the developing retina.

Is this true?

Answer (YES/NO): NO